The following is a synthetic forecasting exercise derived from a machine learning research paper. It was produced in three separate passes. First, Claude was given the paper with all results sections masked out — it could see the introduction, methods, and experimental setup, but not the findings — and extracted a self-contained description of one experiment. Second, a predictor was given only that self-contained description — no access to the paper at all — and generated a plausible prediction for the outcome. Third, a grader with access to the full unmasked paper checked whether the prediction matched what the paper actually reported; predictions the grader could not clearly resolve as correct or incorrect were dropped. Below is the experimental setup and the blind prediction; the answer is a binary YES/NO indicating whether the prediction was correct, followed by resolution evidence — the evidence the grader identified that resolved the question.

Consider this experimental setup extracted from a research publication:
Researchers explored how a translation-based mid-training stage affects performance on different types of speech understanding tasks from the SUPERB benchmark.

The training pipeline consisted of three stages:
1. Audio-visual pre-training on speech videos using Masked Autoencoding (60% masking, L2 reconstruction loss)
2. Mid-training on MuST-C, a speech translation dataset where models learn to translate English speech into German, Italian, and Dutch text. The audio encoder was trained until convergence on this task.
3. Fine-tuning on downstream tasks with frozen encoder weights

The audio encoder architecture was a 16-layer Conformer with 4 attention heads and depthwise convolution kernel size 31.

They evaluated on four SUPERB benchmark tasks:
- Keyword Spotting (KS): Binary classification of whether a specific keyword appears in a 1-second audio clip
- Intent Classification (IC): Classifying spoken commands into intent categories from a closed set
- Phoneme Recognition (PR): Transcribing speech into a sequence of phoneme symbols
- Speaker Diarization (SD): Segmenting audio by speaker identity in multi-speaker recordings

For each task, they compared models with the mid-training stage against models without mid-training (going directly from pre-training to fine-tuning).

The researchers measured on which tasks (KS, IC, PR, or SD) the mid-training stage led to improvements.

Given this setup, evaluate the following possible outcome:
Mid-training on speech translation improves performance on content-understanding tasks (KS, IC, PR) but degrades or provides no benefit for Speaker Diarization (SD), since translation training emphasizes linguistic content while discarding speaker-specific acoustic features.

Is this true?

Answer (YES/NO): YES